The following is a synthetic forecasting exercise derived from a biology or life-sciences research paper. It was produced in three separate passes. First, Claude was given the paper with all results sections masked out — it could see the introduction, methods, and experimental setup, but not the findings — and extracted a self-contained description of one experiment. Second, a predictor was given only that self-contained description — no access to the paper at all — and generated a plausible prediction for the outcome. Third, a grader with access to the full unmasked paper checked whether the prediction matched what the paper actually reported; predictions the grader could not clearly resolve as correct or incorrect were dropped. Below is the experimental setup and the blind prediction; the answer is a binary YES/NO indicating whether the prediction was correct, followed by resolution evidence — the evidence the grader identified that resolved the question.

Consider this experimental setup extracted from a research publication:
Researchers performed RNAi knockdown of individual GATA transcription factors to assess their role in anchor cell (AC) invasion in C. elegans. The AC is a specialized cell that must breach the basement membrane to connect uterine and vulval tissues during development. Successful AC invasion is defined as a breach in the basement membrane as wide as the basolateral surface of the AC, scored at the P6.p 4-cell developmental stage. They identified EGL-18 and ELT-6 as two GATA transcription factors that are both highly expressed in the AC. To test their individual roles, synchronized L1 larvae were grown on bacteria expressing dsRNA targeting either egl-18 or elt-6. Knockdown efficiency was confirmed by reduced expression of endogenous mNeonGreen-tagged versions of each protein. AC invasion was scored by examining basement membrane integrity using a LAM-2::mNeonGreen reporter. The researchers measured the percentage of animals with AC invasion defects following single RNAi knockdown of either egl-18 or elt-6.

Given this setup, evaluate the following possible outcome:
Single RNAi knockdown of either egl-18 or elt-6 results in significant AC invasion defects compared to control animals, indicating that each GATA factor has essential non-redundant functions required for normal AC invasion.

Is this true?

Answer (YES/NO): NO